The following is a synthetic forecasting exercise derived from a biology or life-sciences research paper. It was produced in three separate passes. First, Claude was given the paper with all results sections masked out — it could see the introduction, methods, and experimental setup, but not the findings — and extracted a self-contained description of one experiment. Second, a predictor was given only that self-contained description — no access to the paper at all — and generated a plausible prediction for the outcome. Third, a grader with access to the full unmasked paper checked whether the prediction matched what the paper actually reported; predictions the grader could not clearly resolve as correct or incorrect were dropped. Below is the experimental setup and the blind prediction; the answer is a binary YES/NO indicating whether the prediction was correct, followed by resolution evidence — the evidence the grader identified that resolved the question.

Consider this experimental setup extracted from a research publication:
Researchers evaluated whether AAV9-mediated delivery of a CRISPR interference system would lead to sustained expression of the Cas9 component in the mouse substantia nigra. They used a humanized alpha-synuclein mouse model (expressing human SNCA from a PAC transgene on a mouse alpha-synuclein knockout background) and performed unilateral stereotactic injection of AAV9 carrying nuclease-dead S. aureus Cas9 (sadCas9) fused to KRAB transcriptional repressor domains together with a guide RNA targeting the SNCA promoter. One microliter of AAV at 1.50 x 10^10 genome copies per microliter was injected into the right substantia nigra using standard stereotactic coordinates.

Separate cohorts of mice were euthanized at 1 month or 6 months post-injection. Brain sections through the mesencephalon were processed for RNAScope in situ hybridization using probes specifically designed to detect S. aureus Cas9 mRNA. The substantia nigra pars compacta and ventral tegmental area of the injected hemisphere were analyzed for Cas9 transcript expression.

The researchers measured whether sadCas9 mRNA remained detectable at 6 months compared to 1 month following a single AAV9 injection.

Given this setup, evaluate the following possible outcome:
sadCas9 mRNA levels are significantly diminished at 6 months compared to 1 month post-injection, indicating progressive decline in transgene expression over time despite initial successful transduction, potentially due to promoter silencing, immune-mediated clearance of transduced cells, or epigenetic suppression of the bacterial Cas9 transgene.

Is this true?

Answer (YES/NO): YES